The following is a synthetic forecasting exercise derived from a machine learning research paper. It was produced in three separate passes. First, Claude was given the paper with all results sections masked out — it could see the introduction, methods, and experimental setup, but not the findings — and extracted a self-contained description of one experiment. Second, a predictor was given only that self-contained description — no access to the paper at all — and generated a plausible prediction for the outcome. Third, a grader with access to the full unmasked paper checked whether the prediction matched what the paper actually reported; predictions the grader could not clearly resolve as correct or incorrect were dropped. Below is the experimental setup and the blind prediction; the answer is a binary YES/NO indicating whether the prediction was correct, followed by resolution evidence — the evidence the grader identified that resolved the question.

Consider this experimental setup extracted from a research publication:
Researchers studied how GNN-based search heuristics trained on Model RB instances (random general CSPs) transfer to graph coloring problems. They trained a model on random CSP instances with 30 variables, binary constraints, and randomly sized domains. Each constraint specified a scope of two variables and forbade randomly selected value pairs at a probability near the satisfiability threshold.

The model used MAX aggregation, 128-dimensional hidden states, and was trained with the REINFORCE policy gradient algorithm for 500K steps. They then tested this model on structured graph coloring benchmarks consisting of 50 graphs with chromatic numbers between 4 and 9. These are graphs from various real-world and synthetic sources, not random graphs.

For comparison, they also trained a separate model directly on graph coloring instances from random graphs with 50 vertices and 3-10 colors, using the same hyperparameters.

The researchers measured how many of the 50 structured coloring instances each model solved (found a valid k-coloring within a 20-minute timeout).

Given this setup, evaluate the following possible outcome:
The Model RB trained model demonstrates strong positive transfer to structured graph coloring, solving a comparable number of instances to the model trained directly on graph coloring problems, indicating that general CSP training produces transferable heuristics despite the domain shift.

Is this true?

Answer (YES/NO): YES